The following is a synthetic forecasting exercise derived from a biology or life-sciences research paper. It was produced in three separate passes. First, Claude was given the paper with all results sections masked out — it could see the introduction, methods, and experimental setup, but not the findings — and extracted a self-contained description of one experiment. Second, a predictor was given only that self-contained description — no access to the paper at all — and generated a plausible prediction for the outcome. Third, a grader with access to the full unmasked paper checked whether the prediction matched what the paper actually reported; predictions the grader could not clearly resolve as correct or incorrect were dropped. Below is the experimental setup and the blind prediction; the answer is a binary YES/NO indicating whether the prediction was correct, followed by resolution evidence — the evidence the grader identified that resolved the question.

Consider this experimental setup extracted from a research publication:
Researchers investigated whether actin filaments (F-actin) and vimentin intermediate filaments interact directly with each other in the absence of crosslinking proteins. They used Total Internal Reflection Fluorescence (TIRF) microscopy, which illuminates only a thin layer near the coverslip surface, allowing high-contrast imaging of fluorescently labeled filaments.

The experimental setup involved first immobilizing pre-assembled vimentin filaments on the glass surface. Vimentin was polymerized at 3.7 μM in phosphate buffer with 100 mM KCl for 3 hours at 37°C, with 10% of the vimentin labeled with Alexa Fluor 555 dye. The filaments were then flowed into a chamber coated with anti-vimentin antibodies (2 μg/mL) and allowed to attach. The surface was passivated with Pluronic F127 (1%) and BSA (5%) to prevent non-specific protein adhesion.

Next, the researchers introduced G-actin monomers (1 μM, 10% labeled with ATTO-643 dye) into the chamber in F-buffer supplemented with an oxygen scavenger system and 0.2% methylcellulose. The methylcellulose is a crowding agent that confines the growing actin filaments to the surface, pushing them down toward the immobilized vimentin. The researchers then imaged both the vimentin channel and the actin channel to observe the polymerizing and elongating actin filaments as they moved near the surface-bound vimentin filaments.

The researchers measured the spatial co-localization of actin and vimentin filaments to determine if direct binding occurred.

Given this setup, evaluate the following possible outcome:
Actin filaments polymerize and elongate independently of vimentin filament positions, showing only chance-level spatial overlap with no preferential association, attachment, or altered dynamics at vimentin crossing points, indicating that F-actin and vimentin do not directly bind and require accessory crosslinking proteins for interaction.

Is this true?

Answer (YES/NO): YES